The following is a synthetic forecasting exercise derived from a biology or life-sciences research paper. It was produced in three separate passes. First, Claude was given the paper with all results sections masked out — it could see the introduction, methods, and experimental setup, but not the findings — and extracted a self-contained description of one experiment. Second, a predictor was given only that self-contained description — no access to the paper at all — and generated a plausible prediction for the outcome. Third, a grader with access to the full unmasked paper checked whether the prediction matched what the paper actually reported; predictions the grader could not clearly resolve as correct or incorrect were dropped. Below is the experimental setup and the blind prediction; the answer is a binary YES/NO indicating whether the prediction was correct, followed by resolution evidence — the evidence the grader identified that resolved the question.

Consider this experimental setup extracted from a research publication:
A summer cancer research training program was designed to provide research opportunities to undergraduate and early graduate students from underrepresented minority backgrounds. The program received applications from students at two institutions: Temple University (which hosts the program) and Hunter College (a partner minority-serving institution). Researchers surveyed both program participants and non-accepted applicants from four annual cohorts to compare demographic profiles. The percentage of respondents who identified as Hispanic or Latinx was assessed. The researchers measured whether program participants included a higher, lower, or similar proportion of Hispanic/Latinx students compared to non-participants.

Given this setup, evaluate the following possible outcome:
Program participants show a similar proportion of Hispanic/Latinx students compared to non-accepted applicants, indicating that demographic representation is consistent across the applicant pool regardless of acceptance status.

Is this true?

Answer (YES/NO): NO